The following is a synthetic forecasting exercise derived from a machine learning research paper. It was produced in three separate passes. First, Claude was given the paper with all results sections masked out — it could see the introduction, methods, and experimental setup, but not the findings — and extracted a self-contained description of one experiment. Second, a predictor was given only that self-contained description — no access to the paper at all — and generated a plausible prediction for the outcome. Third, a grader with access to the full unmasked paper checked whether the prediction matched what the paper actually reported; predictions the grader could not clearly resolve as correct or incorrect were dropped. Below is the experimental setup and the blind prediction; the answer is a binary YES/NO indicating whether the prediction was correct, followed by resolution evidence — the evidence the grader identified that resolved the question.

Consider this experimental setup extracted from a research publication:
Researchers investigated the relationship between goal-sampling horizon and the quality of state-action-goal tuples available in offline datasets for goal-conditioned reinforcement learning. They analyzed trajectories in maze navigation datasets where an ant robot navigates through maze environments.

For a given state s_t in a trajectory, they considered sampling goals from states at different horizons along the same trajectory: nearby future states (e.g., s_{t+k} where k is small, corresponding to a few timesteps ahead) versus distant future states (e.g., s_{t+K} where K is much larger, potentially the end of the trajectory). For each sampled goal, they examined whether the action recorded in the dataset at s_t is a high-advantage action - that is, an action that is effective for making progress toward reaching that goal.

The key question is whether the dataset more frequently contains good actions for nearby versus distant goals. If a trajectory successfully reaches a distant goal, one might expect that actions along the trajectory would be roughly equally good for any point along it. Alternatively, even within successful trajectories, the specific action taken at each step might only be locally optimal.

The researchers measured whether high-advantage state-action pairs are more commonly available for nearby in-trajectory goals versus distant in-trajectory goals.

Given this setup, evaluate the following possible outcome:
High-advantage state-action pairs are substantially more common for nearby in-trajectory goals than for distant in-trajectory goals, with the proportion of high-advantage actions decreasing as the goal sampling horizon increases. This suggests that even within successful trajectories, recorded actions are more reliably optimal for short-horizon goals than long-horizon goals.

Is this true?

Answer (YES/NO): YES